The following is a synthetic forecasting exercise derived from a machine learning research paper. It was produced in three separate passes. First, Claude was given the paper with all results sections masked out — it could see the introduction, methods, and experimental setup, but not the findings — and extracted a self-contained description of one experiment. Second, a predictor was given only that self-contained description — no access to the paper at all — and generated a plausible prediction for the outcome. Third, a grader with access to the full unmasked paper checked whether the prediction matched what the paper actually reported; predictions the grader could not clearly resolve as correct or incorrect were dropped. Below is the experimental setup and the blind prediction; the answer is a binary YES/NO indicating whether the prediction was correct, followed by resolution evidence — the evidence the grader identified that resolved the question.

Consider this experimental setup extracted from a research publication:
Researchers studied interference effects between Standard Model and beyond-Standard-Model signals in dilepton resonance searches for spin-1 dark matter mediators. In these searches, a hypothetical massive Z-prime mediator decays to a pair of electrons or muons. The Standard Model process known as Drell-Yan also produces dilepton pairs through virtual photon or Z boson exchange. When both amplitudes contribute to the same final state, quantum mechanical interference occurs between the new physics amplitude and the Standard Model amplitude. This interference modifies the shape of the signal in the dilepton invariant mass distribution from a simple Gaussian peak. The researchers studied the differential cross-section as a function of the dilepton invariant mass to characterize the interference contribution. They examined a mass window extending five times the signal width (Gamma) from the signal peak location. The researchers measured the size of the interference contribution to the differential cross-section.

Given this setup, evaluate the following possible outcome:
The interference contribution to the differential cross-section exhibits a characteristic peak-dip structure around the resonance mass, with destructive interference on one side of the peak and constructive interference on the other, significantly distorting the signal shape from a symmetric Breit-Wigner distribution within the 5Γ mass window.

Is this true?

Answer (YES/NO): NO